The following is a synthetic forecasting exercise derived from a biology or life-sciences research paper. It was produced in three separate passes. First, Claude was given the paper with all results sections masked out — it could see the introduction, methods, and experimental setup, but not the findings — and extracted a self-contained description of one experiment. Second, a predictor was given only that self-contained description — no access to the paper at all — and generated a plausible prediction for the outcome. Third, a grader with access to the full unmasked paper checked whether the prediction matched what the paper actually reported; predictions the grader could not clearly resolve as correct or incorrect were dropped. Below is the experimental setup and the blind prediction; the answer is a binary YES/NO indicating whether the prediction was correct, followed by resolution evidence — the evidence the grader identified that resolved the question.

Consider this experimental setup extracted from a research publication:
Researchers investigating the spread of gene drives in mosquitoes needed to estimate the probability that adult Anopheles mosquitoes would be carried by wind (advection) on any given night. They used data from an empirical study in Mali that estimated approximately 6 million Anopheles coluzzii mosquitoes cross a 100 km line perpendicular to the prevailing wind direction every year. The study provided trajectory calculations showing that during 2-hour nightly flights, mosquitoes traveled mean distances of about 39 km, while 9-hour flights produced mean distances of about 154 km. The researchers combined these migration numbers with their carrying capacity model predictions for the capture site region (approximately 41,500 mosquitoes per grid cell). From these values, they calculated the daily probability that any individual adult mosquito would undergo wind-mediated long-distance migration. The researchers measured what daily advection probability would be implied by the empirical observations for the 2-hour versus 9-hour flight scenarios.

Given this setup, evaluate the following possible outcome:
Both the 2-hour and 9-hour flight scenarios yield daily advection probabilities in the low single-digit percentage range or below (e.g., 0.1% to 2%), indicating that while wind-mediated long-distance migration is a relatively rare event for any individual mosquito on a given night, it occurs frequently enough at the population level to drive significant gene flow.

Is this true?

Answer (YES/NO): NO